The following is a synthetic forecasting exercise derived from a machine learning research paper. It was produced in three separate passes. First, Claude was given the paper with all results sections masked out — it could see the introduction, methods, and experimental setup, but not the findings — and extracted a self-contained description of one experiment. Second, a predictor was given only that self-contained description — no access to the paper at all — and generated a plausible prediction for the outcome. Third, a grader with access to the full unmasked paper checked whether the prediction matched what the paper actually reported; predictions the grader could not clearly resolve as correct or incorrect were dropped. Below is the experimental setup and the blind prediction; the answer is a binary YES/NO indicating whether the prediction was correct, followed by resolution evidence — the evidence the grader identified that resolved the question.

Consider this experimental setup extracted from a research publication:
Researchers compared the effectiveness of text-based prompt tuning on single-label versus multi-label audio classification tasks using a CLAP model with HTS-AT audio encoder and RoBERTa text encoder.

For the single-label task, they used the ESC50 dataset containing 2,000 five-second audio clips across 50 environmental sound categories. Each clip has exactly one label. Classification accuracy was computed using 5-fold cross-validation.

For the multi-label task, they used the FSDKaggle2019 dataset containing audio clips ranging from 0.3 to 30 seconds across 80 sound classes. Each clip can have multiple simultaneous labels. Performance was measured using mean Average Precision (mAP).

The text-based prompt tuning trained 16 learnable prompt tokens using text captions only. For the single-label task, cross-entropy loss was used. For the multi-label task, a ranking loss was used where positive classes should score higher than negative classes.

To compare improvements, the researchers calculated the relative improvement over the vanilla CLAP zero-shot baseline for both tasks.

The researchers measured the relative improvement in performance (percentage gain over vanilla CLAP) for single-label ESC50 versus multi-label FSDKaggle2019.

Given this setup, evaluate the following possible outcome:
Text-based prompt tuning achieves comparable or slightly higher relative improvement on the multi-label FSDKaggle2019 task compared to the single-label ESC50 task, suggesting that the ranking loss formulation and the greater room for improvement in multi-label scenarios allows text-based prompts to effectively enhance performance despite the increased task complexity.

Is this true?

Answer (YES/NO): NO